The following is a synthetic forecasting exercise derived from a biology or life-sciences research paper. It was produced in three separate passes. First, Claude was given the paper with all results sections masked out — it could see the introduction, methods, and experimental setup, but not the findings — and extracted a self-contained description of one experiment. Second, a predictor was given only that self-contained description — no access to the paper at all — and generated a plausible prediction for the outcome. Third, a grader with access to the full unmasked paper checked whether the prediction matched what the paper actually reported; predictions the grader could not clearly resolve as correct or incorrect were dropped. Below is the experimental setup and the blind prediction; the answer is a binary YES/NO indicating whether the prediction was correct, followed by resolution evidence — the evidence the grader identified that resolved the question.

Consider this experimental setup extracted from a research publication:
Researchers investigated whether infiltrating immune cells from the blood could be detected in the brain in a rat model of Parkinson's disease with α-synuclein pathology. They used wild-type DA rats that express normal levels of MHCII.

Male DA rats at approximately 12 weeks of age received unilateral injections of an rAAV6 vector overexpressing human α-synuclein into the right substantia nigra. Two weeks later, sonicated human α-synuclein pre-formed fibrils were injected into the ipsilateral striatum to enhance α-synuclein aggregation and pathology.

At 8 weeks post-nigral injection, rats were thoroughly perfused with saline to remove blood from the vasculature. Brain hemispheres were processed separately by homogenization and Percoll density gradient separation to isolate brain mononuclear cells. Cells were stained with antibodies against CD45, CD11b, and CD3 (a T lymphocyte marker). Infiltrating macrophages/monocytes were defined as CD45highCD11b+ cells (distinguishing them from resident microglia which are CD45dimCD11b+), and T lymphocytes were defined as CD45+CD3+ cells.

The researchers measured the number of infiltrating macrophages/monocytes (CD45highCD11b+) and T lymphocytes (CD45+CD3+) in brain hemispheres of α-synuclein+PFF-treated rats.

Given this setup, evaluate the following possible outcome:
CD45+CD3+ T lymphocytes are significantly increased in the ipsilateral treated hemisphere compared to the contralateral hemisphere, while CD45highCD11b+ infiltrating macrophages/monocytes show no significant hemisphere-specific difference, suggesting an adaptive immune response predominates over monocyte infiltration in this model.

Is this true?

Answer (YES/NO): NO